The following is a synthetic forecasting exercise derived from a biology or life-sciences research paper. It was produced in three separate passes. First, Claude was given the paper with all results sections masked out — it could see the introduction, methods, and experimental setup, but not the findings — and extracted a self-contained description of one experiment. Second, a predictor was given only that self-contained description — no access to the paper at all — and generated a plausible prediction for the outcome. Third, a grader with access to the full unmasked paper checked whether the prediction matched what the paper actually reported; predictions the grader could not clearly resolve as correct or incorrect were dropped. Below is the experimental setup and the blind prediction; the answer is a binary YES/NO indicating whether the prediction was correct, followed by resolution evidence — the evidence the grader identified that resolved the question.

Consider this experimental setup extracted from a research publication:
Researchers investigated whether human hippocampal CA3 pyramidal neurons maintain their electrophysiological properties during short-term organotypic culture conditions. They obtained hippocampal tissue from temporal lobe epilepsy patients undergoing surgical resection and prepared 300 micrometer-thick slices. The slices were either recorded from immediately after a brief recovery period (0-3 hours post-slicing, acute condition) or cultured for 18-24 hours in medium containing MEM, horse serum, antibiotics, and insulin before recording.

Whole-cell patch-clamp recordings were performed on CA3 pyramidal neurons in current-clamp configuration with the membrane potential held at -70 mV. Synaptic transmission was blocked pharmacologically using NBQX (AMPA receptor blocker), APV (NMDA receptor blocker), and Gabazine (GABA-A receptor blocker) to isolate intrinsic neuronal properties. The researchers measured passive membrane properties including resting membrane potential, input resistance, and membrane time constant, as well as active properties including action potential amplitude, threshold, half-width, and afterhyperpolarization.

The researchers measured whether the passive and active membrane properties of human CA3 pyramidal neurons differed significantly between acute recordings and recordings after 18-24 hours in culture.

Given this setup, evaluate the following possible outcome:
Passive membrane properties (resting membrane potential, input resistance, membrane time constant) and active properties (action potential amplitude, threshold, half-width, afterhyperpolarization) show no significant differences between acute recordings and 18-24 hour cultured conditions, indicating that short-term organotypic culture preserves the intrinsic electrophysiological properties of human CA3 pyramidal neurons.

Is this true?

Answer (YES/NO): NO